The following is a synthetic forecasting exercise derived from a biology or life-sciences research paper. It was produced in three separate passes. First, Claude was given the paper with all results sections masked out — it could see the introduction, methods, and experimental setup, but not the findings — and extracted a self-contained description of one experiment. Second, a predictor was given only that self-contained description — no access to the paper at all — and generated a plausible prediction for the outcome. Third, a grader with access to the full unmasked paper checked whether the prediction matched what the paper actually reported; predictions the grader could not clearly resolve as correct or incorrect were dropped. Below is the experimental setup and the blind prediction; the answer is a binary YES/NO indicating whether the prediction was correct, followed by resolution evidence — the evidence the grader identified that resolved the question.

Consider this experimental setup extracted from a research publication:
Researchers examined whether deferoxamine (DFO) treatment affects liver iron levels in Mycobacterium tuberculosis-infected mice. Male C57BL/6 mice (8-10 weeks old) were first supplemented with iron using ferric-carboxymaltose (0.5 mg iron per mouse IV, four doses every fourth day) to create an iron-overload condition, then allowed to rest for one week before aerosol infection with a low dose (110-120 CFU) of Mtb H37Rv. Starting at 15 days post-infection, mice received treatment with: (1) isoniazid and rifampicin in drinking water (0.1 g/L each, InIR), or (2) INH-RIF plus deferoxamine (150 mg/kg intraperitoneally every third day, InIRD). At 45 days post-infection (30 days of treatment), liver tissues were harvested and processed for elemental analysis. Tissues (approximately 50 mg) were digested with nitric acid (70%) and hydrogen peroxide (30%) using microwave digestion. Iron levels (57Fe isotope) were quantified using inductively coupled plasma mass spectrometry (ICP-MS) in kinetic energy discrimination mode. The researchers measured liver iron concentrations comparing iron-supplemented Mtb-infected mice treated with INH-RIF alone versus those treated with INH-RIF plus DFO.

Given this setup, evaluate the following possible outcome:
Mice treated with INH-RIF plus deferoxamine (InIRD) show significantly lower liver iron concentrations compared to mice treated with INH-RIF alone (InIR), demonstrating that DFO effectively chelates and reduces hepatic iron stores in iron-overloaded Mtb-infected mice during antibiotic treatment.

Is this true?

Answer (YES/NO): YES